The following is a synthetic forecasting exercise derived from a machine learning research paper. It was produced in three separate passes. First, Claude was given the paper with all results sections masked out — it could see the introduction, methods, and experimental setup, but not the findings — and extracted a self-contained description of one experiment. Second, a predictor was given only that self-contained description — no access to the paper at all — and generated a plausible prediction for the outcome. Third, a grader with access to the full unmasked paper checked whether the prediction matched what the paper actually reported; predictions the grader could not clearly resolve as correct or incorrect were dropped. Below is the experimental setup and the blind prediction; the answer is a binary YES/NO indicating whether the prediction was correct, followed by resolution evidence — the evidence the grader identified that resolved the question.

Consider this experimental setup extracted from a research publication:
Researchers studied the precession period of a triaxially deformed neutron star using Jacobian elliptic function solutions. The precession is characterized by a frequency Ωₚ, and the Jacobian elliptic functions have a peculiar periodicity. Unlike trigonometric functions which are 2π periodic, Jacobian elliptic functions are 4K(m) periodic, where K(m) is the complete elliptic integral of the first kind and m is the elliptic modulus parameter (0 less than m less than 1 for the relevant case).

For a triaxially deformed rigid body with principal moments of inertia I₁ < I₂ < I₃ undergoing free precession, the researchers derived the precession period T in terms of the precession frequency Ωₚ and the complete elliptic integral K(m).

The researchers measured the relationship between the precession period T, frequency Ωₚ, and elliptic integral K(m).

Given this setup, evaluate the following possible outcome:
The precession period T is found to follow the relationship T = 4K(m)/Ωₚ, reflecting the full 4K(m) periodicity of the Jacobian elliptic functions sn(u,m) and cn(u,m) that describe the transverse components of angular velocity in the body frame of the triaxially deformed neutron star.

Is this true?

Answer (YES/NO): YES